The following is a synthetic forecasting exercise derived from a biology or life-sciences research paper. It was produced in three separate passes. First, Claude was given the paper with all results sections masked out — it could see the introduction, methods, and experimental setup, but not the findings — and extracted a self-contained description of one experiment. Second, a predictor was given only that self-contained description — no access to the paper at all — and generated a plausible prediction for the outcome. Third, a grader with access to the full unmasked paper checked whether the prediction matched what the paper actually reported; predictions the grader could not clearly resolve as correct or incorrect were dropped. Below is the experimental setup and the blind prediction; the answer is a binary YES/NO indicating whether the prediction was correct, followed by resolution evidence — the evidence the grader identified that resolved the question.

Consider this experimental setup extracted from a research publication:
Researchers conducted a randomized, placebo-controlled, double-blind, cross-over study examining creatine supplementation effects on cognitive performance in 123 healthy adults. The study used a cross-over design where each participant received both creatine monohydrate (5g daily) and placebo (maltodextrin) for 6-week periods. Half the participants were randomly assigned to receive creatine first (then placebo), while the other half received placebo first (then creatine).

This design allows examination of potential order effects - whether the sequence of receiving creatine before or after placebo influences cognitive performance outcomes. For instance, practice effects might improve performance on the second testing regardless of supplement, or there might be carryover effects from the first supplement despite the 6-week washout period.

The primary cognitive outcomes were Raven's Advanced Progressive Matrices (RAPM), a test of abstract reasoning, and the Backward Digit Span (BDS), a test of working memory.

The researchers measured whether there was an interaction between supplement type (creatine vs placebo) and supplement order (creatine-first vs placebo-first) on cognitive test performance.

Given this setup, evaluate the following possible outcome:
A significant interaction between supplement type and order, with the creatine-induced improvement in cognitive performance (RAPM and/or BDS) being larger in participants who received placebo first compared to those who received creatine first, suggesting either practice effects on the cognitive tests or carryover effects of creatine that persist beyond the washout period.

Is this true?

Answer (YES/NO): YES